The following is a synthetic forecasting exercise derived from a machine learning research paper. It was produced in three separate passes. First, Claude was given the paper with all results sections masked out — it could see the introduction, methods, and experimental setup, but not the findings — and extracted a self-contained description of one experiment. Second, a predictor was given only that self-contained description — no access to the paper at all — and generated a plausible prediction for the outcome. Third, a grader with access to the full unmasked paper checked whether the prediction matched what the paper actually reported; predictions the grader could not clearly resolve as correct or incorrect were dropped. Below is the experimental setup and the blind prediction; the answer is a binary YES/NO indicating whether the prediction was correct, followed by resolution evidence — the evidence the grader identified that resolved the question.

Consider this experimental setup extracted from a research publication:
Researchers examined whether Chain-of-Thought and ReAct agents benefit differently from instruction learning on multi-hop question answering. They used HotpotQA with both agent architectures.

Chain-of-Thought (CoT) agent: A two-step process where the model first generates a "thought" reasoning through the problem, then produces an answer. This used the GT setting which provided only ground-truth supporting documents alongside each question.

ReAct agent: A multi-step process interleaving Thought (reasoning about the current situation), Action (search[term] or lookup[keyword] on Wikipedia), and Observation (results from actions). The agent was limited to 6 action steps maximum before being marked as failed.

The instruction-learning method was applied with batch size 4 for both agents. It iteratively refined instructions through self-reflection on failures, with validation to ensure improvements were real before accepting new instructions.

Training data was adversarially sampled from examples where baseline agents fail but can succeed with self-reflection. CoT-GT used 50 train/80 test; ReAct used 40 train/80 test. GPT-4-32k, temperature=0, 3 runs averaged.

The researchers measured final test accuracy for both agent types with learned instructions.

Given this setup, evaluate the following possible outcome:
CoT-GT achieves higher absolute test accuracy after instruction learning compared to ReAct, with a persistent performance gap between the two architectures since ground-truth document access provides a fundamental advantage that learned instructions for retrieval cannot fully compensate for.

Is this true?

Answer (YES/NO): YES